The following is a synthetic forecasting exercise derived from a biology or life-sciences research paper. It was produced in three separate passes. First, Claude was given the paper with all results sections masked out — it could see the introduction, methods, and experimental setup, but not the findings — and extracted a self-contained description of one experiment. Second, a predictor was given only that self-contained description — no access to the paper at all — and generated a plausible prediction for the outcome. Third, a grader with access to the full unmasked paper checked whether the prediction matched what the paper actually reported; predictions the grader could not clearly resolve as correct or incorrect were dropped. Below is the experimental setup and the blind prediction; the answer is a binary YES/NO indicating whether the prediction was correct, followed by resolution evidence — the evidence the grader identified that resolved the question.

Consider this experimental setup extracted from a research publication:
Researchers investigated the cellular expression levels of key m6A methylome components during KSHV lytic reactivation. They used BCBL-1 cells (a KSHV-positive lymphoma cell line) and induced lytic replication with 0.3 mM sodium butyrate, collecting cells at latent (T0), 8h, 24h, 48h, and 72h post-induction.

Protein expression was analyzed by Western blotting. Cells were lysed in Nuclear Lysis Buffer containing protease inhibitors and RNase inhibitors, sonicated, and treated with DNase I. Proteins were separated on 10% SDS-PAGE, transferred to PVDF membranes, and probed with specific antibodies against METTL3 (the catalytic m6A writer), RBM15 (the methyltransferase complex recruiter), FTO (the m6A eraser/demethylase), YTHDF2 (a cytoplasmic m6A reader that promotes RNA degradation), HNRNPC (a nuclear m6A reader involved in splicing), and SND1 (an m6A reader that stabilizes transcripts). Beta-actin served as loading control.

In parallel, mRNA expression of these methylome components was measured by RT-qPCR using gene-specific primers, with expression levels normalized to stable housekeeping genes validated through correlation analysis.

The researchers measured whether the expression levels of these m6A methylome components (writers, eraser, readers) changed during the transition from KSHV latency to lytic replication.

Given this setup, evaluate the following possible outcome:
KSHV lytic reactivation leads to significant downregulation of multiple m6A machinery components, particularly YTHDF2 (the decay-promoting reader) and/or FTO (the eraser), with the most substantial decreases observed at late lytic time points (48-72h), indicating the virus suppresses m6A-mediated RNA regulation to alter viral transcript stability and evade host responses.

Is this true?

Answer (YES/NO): NO